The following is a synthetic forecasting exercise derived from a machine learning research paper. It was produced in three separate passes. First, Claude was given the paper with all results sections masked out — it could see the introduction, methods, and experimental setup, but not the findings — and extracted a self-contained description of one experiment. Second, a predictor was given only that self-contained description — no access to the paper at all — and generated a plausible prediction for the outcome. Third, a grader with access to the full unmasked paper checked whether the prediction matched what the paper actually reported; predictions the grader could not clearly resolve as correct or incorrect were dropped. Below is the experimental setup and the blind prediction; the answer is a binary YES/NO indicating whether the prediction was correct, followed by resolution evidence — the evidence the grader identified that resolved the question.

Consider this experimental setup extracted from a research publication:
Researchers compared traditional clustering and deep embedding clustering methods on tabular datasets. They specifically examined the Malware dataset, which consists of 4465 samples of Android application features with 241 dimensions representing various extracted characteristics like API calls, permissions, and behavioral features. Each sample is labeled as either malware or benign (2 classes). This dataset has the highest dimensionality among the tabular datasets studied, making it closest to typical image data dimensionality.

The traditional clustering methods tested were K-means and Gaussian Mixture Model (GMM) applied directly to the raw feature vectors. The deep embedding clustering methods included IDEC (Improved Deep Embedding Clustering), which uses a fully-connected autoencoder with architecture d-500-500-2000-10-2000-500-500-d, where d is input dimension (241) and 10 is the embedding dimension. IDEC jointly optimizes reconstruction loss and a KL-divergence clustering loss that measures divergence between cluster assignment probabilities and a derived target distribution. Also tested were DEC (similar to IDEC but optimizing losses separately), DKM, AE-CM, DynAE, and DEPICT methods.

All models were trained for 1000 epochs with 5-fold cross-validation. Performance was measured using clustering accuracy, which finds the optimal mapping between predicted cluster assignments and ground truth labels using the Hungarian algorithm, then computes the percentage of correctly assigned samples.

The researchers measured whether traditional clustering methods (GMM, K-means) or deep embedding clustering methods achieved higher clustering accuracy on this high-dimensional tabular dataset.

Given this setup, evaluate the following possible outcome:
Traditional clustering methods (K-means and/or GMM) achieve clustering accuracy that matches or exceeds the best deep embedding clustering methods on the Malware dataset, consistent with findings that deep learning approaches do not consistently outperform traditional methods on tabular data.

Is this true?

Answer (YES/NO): NO